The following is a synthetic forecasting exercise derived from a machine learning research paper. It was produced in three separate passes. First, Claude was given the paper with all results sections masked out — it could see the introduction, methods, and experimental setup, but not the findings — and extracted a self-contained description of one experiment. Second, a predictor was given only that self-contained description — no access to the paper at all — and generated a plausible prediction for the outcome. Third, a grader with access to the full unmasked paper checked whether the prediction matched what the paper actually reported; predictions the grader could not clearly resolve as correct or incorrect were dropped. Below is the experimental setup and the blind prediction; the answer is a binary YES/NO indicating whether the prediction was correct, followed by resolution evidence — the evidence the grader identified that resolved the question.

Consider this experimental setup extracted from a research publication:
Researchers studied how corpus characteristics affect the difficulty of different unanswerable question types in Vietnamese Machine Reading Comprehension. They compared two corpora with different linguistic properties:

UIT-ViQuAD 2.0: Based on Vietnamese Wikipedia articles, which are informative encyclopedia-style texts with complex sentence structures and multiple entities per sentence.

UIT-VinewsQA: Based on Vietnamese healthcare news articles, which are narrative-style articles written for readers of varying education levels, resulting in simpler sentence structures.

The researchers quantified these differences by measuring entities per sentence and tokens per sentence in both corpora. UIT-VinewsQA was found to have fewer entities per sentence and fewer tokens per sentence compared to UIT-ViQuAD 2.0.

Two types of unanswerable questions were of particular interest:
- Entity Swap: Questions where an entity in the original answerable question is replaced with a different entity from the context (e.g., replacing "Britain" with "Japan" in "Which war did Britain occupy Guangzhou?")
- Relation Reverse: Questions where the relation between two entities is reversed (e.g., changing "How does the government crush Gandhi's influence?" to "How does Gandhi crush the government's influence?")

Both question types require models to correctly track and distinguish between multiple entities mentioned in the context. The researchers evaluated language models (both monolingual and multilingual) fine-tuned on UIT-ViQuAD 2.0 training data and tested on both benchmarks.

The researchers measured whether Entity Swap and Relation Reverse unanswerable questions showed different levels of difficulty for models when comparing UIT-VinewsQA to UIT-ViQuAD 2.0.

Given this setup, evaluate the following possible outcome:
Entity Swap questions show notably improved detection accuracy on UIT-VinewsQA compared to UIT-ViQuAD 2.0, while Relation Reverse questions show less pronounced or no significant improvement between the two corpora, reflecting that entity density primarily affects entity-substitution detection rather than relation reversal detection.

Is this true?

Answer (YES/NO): NO